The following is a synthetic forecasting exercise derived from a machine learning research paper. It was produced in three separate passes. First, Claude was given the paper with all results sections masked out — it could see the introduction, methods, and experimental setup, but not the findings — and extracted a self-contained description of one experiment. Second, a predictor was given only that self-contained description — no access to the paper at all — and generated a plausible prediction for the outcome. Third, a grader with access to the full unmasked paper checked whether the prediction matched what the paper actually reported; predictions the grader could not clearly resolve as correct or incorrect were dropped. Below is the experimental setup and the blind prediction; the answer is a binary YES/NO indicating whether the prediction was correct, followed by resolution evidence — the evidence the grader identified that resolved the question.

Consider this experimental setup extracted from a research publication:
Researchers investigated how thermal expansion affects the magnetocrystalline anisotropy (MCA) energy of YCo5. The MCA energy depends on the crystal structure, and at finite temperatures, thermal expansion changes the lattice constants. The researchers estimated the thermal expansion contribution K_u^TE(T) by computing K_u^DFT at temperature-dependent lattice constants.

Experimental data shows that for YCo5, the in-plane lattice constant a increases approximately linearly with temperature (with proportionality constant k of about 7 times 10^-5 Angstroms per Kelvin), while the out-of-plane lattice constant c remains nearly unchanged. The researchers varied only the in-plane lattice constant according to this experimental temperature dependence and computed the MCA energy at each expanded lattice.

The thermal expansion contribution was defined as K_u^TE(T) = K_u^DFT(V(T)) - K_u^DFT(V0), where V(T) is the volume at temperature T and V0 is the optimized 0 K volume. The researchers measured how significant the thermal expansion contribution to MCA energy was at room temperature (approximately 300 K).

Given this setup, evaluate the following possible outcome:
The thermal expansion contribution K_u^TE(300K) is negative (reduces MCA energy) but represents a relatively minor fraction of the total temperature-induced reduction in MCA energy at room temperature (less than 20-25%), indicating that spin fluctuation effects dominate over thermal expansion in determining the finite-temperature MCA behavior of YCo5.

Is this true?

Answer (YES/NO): YES